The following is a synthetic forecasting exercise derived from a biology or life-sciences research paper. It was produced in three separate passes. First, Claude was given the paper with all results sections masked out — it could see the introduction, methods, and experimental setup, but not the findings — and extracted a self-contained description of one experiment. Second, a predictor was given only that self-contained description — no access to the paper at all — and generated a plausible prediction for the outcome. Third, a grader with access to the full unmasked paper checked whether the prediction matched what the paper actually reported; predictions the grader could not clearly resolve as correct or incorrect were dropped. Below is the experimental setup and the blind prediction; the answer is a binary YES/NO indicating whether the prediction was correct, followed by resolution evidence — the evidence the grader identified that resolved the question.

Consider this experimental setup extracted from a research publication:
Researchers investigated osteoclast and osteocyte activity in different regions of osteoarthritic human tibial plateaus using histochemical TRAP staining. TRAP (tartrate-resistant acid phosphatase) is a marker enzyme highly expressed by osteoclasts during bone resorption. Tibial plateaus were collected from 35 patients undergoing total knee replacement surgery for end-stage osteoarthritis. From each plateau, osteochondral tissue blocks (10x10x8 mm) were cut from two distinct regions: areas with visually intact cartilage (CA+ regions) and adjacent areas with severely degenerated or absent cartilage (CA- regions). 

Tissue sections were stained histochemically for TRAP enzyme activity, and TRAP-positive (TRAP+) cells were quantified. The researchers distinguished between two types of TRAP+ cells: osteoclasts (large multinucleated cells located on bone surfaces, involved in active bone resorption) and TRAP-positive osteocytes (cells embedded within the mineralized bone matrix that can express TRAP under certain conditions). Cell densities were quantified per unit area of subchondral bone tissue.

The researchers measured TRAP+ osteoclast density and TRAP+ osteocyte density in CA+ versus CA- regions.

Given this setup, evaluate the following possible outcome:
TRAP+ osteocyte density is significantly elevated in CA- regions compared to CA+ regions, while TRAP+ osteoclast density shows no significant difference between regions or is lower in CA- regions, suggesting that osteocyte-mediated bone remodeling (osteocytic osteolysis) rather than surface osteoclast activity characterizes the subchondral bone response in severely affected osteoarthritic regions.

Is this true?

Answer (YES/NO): NO